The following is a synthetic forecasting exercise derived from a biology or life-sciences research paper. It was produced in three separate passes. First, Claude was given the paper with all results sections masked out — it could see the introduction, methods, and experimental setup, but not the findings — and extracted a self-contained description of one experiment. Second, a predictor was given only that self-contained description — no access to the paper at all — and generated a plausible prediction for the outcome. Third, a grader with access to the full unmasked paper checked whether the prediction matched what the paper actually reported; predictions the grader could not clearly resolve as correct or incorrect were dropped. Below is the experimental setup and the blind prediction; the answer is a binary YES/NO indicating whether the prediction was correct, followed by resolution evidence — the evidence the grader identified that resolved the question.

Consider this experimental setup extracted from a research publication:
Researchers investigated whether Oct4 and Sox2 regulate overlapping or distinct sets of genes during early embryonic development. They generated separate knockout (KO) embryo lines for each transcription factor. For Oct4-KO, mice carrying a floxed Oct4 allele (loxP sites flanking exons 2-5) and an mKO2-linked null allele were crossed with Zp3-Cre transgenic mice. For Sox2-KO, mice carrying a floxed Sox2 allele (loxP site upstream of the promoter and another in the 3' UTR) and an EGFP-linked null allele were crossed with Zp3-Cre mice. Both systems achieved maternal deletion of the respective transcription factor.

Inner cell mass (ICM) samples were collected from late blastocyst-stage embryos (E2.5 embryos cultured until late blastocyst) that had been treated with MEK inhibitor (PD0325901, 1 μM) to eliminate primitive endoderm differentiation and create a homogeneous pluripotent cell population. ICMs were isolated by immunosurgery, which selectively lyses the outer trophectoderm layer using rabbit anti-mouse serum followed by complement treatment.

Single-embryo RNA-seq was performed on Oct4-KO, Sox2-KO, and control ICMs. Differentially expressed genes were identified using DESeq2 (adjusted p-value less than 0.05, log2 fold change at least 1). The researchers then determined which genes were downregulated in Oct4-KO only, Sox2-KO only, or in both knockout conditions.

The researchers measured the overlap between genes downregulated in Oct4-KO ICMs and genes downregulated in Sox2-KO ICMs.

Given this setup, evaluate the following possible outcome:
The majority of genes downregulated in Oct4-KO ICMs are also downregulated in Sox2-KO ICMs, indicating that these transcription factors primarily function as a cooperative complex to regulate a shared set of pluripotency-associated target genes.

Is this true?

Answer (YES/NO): NO